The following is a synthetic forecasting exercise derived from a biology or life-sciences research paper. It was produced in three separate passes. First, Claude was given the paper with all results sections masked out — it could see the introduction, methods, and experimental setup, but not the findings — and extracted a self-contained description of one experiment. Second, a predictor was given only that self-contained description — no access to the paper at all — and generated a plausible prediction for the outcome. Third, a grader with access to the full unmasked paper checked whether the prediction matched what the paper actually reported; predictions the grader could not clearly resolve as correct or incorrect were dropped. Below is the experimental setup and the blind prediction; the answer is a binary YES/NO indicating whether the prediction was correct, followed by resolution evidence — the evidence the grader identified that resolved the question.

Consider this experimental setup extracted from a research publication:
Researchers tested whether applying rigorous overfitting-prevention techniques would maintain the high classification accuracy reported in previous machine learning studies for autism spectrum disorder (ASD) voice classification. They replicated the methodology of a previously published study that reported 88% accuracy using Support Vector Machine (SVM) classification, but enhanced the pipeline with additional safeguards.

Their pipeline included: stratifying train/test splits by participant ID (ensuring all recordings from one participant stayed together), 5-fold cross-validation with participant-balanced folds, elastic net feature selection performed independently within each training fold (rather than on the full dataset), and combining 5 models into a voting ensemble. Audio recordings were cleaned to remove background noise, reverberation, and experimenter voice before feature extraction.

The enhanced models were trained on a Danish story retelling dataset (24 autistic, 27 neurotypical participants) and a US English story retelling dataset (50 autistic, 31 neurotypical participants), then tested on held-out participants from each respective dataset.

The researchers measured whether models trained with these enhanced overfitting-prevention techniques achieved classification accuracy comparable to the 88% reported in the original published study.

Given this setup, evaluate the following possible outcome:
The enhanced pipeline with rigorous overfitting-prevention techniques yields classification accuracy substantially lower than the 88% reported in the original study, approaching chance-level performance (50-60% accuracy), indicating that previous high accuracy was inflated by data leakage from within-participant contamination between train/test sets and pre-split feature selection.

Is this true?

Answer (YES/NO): NO